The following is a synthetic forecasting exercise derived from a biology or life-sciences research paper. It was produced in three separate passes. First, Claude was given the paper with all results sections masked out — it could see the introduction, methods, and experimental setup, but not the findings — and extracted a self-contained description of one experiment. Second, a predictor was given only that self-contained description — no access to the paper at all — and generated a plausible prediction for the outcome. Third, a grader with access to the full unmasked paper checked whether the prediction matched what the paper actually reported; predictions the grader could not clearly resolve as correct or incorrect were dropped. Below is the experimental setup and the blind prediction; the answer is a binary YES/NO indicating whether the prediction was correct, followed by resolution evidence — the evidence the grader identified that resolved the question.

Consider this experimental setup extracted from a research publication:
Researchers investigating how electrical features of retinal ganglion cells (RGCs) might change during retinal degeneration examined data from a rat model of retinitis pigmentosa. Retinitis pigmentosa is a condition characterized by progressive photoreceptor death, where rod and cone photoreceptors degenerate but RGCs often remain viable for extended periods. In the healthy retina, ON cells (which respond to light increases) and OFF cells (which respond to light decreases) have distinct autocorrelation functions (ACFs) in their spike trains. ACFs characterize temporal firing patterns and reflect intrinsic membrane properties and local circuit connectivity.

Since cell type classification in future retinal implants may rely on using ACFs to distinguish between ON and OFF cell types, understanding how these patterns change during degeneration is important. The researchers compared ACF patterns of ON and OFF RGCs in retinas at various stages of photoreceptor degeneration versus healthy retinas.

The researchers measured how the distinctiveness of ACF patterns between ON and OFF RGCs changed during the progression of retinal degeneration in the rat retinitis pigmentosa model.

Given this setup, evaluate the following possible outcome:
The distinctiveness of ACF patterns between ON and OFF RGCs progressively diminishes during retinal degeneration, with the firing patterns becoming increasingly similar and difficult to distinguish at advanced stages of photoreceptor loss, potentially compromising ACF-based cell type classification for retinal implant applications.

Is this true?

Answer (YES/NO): NO